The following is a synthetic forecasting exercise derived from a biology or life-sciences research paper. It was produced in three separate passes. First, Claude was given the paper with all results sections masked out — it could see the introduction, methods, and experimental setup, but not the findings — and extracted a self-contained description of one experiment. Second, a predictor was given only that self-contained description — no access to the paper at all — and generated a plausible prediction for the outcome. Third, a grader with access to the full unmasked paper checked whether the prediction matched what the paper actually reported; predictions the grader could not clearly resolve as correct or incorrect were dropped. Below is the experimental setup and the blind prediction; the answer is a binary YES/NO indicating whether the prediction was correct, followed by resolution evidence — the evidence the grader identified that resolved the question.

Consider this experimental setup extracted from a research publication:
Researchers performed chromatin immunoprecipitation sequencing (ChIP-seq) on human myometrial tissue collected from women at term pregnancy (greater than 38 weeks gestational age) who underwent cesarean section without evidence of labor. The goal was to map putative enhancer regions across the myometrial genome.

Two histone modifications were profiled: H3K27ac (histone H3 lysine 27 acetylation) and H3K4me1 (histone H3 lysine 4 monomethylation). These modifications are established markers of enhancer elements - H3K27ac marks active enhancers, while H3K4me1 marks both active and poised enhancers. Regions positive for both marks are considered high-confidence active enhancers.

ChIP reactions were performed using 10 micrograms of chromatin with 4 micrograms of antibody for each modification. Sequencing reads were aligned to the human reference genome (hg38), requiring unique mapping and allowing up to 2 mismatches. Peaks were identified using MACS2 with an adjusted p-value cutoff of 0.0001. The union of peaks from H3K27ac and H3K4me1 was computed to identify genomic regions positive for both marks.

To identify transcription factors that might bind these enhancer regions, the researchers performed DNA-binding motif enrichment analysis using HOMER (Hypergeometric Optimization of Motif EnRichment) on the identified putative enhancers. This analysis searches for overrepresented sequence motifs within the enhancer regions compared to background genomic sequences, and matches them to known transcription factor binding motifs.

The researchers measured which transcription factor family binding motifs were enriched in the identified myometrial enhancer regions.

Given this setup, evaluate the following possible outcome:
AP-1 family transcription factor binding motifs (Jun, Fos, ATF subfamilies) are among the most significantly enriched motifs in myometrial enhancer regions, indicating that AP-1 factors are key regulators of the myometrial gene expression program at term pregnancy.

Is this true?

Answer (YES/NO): YES